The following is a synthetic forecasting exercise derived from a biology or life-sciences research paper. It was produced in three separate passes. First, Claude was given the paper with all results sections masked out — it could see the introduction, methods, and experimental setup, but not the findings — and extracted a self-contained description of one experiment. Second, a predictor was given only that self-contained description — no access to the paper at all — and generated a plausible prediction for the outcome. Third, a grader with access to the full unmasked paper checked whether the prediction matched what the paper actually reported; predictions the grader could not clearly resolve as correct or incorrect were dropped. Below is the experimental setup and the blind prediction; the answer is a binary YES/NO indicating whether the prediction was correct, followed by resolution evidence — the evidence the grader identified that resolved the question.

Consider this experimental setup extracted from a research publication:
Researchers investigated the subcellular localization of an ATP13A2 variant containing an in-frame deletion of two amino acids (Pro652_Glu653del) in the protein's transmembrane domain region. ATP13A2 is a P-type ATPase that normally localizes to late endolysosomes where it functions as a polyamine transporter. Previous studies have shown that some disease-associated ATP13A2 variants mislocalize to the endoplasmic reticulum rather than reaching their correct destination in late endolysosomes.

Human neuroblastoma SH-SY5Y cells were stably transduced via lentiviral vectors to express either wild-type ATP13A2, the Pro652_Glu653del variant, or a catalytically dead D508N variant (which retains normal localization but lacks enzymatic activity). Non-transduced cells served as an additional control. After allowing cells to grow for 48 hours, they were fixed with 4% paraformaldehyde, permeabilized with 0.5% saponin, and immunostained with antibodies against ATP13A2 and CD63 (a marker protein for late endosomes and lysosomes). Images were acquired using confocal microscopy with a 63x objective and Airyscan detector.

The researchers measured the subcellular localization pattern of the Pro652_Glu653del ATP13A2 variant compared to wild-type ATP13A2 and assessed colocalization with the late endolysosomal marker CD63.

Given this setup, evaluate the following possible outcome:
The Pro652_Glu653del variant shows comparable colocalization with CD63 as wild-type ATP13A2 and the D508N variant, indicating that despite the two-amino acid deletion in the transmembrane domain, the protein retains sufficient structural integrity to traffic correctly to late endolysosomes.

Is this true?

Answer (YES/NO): NO